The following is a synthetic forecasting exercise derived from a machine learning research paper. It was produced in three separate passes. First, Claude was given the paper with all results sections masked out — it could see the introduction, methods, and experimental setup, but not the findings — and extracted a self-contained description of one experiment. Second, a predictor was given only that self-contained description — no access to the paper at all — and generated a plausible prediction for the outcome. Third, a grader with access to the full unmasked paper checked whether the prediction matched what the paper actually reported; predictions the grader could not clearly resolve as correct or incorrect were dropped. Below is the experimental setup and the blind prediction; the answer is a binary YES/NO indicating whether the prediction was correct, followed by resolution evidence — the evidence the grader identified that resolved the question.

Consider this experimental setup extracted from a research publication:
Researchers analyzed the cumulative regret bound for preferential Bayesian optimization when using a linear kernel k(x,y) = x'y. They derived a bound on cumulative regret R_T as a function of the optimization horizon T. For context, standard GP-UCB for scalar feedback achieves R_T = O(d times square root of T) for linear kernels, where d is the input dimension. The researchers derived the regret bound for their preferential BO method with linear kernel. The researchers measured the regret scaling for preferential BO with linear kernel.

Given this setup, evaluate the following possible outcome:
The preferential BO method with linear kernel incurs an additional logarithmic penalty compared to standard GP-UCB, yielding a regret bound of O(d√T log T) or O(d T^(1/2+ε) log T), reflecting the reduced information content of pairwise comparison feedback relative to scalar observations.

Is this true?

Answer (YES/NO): NO